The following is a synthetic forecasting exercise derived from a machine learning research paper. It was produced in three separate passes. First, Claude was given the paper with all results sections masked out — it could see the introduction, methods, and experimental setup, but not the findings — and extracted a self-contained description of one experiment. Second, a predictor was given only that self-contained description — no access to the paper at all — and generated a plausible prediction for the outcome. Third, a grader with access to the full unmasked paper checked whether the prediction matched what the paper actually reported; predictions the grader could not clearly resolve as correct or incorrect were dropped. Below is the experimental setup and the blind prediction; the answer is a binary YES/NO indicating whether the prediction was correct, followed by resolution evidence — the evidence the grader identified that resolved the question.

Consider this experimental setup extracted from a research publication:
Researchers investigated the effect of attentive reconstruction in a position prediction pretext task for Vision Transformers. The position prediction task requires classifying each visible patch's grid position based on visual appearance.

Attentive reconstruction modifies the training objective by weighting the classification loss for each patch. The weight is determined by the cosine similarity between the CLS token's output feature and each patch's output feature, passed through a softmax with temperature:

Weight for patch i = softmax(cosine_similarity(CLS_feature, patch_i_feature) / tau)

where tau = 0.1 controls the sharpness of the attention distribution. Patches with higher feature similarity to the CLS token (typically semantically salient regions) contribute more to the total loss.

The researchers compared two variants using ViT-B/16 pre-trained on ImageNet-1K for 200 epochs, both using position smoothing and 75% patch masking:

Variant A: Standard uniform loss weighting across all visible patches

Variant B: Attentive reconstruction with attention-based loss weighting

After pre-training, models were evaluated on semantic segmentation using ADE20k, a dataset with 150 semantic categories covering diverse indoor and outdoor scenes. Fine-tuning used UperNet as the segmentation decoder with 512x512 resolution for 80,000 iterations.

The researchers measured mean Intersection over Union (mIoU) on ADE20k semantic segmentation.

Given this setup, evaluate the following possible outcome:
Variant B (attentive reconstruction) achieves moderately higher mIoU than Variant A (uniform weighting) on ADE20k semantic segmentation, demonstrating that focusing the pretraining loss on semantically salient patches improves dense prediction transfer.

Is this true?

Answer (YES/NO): YES